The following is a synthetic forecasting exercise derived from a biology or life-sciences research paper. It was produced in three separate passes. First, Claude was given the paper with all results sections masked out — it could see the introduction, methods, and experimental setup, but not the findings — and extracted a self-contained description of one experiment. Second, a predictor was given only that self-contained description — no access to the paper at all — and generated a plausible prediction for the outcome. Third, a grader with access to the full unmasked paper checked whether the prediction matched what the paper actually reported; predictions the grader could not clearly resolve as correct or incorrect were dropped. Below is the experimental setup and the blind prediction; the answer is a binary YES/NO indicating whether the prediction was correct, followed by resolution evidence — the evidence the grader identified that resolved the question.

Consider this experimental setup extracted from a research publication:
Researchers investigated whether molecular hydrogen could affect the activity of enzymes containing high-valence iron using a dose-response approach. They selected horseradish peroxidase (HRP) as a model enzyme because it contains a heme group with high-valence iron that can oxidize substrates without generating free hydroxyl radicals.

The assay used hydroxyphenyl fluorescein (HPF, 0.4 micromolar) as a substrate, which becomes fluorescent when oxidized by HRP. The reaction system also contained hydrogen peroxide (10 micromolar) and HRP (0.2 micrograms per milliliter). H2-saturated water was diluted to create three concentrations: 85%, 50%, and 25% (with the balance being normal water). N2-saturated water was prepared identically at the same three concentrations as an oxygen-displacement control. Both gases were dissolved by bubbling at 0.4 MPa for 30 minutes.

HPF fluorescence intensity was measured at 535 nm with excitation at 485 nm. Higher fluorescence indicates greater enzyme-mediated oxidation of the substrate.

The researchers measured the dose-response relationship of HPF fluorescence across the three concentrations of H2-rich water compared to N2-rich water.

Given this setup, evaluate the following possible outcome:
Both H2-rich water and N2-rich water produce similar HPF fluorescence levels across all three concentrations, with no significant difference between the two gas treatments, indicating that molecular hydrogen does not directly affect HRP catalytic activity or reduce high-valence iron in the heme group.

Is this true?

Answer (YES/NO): NO